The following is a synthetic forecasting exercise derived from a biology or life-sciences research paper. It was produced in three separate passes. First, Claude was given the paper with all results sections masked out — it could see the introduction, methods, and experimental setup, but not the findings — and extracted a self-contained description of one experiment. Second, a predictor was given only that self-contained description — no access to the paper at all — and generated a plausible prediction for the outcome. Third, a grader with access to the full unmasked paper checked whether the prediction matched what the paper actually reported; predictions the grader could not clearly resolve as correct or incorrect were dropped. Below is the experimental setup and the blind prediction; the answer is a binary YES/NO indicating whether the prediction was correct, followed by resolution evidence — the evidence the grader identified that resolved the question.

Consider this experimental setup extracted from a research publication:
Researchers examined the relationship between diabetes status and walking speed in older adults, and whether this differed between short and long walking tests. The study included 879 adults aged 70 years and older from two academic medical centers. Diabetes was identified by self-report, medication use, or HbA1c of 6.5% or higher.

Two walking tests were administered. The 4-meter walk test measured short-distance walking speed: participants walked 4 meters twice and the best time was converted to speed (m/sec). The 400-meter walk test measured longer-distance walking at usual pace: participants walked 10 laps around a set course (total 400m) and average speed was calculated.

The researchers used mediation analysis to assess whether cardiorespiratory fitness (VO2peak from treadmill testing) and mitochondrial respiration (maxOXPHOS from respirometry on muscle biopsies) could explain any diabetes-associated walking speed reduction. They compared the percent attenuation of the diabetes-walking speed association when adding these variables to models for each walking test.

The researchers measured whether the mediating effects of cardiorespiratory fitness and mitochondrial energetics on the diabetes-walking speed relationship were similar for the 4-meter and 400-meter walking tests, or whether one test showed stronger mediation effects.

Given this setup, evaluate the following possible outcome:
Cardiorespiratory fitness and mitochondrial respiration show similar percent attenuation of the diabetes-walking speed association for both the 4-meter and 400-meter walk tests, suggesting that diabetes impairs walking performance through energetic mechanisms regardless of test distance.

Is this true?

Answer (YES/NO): NO